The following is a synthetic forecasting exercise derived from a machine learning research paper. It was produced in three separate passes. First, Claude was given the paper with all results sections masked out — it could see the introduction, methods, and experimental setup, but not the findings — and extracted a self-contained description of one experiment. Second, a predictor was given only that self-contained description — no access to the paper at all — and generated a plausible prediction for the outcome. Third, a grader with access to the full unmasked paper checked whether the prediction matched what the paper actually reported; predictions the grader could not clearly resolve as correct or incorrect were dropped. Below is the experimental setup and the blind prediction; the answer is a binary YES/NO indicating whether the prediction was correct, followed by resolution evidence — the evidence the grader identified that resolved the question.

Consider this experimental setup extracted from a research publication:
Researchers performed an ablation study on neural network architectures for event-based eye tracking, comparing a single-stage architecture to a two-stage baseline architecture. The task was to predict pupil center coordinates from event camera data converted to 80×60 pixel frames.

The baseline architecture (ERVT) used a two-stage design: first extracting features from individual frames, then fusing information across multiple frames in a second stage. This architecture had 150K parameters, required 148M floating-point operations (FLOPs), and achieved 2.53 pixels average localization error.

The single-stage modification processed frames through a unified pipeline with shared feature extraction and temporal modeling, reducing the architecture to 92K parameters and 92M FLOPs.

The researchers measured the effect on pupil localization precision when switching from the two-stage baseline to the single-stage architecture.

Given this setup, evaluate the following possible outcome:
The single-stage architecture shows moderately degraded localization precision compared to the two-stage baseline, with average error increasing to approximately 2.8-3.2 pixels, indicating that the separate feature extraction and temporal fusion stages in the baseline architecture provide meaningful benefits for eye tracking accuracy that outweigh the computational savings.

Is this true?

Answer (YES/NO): NO